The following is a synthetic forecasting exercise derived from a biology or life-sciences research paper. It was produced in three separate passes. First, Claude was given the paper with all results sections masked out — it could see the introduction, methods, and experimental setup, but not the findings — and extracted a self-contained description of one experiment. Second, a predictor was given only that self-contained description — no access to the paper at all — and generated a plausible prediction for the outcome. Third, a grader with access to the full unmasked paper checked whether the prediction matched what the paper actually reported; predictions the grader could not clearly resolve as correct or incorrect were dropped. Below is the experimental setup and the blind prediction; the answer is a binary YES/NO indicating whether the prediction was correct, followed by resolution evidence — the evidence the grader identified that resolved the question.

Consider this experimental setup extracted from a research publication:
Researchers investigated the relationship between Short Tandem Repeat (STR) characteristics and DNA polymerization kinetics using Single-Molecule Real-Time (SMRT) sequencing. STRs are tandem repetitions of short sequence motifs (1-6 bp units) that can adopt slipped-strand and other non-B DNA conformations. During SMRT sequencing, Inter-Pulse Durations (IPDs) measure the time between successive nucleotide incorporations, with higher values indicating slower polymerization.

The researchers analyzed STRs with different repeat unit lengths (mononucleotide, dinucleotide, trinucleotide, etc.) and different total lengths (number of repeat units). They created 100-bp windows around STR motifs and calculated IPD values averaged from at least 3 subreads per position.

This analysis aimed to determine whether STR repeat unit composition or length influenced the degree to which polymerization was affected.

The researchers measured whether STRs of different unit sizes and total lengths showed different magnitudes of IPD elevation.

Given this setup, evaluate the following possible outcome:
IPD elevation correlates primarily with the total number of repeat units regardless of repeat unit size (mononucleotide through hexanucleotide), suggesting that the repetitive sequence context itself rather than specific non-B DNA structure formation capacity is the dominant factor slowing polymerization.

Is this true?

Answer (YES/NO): NO